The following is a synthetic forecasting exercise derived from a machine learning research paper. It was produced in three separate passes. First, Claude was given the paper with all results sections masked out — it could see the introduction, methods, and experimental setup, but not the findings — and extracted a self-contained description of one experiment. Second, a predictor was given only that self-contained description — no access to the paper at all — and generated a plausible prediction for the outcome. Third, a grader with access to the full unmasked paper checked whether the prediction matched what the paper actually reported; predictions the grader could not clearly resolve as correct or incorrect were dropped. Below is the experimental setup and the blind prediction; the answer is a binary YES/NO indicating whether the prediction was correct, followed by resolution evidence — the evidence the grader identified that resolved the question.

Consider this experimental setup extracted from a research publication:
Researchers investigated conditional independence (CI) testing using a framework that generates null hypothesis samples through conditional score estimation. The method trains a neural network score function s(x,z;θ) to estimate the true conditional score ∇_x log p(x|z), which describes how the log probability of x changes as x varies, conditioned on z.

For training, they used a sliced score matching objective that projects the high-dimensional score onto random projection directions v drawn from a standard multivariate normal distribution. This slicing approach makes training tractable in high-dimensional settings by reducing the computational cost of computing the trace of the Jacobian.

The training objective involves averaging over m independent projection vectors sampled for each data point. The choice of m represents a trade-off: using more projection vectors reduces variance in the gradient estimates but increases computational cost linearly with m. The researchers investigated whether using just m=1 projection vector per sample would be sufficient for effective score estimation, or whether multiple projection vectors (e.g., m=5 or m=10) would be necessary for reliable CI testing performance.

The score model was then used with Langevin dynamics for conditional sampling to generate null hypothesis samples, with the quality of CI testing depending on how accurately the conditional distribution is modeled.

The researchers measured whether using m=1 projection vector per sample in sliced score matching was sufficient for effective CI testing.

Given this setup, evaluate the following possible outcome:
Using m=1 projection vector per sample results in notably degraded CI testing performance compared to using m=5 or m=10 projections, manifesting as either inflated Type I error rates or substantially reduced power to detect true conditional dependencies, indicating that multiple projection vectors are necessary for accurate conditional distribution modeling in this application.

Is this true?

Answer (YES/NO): NO